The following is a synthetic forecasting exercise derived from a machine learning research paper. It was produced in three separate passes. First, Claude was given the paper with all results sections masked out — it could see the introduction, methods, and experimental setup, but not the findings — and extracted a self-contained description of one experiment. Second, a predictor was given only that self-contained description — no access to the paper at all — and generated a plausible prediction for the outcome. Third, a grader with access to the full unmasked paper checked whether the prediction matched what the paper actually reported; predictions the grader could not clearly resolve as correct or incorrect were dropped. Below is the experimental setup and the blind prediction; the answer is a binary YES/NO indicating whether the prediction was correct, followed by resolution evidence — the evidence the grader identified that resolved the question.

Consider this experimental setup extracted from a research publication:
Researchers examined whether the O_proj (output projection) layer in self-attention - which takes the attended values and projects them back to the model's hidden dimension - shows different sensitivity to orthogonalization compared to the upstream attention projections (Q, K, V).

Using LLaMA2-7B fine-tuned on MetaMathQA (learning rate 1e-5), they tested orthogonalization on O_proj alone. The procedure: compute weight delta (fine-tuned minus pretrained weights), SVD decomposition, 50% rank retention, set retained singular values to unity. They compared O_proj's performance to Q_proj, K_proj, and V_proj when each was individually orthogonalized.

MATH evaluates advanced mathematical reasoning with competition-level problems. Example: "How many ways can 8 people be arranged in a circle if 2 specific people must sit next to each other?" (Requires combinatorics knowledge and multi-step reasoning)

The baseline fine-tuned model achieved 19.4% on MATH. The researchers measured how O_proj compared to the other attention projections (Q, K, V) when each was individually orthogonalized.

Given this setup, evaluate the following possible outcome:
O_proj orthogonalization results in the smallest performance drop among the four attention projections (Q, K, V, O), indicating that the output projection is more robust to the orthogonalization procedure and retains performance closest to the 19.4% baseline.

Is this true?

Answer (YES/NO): NO